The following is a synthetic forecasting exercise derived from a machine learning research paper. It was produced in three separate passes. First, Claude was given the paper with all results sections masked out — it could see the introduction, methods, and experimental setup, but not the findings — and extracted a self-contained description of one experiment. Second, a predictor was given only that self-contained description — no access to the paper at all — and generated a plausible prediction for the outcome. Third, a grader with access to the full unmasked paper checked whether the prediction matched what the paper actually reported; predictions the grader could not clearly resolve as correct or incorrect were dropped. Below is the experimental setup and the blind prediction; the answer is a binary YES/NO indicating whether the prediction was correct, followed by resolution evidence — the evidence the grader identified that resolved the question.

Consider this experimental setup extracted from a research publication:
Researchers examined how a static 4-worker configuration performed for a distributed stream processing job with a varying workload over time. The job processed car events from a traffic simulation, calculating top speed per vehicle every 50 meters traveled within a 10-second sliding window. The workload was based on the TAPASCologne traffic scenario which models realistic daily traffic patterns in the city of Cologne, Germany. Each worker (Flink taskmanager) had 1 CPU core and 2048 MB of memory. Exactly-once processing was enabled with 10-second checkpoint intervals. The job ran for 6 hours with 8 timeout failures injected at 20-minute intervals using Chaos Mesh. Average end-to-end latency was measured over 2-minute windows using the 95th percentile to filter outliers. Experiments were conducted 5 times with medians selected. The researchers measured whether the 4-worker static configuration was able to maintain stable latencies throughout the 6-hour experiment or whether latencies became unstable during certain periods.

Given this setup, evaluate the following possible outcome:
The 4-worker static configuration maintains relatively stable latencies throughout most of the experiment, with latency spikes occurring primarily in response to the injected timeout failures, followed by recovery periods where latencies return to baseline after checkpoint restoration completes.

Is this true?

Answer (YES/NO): NO